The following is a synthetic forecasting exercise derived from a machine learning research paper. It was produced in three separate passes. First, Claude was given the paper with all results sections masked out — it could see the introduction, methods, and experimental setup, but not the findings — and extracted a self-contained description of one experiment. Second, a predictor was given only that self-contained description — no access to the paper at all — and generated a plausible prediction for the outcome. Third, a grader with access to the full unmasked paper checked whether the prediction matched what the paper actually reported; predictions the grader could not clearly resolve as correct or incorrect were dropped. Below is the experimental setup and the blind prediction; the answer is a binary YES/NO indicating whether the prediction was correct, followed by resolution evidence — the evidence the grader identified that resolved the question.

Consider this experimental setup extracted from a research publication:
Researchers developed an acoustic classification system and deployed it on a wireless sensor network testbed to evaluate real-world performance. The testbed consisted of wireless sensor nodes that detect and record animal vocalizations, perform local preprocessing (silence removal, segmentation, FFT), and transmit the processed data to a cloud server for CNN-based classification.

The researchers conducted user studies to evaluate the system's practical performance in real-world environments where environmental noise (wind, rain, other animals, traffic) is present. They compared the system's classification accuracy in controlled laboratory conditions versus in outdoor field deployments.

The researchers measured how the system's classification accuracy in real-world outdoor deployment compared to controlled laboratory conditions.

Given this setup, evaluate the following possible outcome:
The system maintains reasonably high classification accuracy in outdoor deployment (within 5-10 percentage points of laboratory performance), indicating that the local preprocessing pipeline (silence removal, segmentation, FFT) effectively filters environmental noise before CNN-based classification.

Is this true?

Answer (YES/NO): YES